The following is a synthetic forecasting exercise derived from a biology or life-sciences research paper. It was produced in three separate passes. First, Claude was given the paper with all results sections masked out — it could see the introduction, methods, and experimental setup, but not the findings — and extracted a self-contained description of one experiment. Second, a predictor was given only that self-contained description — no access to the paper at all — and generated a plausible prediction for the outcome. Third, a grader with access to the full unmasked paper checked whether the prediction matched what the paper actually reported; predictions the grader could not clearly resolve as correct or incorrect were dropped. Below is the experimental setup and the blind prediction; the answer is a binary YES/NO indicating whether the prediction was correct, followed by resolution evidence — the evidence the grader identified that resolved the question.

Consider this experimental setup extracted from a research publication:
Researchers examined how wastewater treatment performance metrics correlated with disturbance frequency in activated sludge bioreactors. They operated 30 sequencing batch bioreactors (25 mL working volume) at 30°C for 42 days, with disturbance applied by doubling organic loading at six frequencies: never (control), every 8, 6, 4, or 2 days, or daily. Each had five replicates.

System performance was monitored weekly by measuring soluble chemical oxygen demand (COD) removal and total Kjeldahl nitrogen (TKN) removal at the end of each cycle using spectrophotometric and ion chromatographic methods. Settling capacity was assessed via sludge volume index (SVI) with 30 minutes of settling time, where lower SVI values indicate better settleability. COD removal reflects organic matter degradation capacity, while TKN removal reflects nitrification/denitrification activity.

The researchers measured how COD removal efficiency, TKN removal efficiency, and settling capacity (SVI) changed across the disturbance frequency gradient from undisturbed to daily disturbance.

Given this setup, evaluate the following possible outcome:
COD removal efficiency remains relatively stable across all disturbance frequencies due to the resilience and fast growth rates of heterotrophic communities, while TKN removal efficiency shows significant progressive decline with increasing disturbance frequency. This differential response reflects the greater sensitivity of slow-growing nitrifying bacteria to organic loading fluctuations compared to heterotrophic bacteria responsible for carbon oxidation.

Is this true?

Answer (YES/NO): NO